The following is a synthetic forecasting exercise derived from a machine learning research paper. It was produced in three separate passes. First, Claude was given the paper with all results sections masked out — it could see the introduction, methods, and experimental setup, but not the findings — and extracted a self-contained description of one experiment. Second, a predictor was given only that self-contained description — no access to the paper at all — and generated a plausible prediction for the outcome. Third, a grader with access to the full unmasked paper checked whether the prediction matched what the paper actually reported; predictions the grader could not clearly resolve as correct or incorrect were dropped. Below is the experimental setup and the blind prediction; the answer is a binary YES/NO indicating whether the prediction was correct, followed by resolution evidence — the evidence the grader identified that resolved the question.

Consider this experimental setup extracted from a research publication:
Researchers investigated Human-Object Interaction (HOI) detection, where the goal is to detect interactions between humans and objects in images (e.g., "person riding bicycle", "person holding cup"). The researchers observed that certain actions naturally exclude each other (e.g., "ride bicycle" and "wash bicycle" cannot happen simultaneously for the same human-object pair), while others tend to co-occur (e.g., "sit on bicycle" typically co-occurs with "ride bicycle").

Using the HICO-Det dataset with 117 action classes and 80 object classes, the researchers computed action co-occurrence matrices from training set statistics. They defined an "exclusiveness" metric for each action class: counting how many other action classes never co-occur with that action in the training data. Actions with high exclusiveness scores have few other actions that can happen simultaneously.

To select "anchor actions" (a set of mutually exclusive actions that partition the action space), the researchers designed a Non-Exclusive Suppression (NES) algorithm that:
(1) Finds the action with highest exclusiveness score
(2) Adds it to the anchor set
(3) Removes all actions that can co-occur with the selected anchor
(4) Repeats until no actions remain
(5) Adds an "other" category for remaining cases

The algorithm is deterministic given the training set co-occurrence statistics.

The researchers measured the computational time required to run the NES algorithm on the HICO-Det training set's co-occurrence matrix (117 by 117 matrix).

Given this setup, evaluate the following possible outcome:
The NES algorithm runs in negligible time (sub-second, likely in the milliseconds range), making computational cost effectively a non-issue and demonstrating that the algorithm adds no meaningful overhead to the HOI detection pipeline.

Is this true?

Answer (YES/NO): YES